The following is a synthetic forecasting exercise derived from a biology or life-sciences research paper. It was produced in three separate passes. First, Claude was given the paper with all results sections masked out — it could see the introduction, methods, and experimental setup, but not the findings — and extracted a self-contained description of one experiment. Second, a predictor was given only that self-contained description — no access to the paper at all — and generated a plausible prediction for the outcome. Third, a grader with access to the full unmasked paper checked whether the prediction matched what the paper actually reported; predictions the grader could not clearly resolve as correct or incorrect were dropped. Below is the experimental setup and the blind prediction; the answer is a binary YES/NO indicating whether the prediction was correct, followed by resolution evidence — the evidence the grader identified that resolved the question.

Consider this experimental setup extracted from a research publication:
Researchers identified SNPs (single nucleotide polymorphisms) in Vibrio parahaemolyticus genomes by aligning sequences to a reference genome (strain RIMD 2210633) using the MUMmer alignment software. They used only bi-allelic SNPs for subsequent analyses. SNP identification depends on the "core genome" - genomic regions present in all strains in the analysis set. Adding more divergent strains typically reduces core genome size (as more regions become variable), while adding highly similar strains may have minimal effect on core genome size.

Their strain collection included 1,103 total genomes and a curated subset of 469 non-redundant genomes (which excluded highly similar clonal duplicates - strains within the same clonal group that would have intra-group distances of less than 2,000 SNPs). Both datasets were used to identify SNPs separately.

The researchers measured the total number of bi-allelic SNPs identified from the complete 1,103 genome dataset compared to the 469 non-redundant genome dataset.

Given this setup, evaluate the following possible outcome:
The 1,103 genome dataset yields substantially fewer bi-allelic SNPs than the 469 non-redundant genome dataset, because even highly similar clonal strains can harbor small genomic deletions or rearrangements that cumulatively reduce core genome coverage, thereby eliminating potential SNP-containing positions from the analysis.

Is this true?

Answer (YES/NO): YES